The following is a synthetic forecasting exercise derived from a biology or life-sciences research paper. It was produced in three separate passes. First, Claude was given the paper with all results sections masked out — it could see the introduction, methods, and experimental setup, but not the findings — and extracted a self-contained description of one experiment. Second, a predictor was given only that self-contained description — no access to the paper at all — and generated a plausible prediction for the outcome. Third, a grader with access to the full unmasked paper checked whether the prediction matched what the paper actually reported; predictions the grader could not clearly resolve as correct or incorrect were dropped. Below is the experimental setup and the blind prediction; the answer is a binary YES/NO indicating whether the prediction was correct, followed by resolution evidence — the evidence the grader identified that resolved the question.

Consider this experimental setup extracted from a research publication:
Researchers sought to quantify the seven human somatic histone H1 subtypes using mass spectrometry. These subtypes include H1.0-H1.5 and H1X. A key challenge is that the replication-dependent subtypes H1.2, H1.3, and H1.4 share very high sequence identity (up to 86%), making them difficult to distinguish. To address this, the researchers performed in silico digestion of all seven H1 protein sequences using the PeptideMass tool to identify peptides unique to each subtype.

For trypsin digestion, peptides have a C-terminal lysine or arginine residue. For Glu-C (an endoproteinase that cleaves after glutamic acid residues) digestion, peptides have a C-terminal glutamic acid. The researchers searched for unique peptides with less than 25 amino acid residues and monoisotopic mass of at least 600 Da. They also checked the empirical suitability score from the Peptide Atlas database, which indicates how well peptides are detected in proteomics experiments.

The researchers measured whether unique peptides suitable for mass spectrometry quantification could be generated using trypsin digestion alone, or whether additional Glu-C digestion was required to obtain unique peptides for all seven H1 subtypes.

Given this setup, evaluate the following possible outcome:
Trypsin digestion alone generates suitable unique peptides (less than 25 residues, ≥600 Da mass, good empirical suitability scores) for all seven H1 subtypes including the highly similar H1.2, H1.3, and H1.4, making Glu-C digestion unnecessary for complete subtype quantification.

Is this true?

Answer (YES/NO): NO